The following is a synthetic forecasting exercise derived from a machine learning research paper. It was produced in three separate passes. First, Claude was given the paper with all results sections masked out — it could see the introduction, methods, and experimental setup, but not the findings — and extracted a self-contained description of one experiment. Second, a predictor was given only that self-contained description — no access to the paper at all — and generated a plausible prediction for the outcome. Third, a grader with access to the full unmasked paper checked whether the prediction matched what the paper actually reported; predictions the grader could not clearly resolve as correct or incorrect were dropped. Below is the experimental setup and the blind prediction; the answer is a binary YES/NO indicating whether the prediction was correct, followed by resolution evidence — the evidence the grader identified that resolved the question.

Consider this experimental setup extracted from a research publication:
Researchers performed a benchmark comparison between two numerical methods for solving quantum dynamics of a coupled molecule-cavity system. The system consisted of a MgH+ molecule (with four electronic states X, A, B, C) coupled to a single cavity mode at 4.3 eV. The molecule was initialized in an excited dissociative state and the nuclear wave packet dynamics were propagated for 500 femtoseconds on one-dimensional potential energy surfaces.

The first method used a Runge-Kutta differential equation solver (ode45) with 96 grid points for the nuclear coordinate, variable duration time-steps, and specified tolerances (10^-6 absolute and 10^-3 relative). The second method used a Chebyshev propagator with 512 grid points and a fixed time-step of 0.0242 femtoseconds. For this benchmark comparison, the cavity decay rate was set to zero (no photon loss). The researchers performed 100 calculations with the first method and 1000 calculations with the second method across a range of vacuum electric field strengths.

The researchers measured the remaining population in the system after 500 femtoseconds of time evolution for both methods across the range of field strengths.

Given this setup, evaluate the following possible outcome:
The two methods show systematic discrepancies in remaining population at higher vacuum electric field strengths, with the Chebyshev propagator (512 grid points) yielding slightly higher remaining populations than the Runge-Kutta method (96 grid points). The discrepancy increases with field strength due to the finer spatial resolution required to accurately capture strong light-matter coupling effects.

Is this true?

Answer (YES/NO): NO